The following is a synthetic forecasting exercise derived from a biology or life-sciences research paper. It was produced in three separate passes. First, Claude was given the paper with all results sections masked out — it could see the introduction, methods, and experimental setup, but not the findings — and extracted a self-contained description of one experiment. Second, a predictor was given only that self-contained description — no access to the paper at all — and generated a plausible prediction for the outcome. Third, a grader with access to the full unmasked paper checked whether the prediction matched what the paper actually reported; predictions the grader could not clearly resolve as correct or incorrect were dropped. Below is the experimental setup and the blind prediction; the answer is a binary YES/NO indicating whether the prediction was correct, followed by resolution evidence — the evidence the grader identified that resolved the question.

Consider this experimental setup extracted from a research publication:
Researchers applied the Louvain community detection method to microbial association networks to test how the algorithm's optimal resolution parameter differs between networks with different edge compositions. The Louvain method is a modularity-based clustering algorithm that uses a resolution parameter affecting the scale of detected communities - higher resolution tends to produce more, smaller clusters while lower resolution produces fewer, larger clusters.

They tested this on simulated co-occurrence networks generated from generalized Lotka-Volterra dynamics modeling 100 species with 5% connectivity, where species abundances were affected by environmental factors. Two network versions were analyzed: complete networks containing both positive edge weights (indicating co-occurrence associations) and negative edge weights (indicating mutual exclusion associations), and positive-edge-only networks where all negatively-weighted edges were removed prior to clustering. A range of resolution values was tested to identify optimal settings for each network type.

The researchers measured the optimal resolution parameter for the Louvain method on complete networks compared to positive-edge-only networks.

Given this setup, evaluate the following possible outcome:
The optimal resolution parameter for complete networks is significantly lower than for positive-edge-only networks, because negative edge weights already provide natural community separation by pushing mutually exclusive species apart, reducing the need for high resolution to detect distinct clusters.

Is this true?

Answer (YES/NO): YES